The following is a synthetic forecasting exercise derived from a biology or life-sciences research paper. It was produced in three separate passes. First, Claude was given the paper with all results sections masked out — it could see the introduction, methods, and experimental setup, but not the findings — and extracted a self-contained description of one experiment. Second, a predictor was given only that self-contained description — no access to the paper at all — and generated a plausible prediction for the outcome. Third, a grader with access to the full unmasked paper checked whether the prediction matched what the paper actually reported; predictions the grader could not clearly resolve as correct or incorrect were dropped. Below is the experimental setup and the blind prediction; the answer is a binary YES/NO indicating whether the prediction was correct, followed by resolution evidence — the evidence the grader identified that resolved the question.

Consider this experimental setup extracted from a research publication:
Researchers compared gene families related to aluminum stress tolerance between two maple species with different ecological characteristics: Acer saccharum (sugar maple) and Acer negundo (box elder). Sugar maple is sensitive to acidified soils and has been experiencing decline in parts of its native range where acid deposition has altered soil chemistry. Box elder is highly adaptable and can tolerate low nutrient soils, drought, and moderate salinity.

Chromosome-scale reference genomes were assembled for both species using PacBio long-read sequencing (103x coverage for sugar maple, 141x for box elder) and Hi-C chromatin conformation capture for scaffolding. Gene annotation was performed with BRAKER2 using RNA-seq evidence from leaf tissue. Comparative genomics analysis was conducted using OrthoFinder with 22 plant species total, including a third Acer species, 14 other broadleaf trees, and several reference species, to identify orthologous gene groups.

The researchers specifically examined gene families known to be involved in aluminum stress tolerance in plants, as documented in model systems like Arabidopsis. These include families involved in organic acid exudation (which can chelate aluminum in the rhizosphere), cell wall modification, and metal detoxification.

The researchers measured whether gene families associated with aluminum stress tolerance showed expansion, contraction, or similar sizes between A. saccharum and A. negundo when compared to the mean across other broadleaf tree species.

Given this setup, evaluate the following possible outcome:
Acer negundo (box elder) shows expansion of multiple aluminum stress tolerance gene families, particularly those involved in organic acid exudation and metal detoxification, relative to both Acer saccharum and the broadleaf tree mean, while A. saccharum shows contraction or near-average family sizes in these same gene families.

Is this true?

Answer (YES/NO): NO